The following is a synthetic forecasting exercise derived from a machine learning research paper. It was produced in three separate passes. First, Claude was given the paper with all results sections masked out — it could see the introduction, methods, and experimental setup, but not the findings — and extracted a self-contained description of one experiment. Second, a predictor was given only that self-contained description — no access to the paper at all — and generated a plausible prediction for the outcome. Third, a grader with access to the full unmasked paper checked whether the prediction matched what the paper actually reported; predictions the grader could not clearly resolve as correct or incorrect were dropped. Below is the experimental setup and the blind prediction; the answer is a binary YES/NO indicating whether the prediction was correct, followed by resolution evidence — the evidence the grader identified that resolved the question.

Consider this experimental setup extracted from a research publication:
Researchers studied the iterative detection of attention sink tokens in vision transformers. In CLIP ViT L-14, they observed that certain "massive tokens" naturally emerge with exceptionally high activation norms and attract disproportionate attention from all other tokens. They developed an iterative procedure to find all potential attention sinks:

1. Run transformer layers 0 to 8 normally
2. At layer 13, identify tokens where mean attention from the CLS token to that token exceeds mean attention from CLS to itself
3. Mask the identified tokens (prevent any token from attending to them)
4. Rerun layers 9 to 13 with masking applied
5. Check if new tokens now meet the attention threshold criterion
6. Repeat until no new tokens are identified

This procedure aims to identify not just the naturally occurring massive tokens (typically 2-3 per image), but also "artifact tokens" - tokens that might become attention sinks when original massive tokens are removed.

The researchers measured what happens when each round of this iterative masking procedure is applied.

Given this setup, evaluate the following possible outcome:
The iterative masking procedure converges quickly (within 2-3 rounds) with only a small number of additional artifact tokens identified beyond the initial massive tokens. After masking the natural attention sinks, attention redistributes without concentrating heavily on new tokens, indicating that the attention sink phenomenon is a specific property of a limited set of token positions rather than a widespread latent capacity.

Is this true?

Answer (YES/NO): NO